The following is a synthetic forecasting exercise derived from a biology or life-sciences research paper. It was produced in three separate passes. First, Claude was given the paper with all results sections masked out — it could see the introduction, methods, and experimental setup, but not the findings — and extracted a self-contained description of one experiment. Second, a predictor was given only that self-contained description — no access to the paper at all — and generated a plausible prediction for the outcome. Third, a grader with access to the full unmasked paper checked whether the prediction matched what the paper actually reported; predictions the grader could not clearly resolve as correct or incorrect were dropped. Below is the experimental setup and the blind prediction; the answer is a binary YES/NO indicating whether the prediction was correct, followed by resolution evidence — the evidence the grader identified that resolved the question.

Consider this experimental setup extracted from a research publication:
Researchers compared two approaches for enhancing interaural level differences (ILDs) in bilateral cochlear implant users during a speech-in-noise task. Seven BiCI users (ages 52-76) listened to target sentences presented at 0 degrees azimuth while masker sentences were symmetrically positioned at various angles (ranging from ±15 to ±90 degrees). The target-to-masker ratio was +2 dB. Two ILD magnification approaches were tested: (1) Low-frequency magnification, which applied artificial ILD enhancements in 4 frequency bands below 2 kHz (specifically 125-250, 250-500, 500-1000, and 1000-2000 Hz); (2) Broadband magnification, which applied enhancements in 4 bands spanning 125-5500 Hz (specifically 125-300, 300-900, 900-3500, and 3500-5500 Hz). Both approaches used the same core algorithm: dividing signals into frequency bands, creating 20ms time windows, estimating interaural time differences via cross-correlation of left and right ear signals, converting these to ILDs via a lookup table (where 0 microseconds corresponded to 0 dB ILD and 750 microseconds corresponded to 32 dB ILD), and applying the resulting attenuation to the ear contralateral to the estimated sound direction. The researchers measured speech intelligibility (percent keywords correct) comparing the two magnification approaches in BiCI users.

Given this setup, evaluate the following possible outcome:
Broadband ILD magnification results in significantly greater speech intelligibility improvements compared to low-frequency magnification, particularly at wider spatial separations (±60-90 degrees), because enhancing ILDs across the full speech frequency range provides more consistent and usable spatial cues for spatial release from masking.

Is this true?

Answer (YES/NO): NO